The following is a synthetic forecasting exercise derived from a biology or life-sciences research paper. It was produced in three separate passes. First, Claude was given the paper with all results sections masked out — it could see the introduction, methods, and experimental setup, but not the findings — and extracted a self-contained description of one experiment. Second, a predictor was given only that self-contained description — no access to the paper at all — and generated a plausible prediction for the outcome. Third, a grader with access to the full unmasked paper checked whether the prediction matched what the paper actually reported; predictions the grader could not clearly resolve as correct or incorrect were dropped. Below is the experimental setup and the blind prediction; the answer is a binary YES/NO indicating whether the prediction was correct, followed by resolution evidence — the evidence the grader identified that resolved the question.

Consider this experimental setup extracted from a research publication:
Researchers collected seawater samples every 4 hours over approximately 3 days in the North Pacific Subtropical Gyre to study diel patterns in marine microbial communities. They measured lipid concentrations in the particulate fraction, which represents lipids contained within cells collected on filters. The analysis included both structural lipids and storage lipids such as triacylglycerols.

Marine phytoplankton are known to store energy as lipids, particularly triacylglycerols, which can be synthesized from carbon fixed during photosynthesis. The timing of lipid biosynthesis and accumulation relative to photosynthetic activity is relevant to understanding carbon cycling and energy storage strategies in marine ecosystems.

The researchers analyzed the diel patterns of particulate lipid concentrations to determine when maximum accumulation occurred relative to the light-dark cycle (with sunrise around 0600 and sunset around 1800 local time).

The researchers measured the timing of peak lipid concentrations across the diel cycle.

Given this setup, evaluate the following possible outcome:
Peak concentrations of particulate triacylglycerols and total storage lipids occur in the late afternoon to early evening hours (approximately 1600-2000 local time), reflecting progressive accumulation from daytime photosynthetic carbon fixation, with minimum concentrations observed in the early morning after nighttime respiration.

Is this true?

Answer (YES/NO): YES